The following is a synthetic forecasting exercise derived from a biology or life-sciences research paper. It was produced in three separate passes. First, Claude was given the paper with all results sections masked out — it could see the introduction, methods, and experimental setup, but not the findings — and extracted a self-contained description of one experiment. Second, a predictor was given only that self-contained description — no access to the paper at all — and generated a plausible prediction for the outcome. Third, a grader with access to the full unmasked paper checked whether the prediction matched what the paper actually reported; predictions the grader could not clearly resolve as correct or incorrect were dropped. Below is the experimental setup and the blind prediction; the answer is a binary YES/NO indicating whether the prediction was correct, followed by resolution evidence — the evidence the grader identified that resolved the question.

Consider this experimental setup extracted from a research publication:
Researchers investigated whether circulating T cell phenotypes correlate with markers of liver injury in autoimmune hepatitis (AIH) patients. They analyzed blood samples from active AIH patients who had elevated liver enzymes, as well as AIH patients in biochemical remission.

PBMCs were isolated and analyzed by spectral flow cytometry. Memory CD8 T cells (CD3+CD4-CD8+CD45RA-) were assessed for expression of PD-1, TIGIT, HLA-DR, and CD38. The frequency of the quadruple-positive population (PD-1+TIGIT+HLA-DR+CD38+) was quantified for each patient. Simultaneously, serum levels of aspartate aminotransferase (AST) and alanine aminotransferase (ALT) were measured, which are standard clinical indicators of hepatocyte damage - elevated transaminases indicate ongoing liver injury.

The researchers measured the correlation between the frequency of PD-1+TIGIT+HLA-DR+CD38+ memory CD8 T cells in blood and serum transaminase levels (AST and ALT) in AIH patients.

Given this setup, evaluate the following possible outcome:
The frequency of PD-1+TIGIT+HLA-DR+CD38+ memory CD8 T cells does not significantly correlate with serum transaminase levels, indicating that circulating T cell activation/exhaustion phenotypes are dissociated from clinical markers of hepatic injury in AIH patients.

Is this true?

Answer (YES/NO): NO